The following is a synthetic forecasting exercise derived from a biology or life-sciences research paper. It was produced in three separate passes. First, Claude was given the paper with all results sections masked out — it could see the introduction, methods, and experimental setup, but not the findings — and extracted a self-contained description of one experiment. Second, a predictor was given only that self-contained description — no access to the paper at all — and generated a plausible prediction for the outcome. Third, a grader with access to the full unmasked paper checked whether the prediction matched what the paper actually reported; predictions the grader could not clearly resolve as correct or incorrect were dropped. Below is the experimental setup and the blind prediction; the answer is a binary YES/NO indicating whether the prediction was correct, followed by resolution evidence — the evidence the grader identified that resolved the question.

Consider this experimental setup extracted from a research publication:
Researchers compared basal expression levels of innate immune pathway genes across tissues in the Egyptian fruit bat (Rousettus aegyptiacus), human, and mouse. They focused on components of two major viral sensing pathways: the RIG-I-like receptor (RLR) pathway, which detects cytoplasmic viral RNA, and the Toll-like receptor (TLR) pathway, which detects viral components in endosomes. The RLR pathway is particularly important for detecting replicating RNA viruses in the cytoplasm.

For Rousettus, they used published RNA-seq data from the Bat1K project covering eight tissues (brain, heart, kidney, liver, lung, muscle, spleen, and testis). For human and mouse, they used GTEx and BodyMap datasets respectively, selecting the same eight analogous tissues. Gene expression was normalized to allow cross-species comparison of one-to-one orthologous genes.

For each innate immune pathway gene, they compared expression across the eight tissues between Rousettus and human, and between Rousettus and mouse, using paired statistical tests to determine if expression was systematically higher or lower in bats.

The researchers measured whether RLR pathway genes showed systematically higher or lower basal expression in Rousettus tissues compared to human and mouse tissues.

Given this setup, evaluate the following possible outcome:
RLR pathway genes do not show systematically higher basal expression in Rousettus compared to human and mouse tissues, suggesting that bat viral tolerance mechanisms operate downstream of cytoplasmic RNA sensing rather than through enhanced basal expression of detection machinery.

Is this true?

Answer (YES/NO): NO